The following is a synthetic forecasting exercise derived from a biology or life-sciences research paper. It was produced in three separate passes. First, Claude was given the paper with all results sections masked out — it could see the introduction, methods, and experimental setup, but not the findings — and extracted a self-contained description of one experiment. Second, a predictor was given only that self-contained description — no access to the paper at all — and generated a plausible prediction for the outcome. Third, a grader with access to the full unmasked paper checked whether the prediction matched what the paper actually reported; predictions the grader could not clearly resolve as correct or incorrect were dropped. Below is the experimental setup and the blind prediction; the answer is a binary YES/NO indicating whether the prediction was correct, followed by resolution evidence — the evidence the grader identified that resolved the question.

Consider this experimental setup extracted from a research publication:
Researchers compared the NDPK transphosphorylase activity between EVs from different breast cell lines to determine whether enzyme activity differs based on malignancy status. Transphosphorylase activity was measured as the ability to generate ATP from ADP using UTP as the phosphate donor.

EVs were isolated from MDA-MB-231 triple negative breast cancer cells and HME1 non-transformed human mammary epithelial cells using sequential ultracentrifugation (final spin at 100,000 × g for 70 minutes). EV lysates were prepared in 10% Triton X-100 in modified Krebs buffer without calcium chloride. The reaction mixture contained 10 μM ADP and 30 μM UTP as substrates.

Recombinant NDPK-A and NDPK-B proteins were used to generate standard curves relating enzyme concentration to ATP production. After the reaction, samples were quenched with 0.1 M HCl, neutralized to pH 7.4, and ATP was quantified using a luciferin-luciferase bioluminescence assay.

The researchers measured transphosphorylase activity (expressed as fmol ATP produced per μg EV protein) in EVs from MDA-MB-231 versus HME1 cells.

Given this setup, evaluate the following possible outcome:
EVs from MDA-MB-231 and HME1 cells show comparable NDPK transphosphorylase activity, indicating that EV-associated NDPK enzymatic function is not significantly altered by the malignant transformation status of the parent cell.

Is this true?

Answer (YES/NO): NO